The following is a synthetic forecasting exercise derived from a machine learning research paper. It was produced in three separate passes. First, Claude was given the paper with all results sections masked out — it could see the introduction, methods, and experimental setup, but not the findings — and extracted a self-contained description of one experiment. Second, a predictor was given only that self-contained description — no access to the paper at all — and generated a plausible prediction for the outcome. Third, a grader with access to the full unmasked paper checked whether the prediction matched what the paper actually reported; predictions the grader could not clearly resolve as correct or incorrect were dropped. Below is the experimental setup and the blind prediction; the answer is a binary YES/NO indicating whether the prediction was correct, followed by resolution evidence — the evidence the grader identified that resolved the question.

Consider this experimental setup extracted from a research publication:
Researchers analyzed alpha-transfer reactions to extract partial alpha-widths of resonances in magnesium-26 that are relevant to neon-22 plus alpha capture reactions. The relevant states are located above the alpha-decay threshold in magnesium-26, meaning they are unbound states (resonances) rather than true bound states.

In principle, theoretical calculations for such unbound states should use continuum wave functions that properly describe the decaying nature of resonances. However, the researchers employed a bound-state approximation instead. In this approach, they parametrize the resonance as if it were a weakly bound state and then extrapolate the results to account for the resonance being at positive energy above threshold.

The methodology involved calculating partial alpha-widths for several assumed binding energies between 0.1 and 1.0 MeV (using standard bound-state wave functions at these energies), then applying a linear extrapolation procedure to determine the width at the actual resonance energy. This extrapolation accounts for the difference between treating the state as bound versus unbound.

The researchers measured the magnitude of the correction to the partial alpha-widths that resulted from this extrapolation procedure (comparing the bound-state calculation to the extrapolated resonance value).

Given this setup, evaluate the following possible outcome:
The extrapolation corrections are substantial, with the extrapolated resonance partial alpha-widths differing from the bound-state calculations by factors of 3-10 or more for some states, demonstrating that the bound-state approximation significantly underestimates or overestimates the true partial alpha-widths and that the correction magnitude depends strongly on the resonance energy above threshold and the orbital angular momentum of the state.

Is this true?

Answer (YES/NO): NO